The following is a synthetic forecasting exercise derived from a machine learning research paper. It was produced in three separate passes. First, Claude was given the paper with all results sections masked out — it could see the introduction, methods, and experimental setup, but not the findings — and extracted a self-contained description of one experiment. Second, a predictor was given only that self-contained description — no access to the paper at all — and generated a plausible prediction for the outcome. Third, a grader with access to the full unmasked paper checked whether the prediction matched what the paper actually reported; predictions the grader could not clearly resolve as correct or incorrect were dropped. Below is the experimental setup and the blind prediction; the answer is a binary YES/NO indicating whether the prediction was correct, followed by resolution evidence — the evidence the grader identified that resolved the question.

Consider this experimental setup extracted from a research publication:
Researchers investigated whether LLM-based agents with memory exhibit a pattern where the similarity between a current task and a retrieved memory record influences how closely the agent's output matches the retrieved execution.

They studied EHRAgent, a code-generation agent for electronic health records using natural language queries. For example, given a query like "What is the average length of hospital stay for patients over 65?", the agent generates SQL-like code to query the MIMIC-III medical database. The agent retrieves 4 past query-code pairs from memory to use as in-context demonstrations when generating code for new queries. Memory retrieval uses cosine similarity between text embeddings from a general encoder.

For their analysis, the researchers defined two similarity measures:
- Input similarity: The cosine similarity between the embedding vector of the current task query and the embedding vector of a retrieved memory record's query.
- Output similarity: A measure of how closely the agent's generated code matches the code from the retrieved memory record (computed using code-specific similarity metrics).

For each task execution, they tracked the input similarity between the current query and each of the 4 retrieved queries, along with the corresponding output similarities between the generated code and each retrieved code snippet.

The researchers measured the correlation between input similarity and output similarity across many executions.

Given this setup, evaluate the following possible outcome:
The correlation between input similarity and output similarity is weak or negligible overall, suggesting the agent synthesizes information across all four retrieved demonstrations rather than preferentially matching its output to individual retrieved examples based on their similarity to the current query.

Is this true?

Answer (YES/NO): NO